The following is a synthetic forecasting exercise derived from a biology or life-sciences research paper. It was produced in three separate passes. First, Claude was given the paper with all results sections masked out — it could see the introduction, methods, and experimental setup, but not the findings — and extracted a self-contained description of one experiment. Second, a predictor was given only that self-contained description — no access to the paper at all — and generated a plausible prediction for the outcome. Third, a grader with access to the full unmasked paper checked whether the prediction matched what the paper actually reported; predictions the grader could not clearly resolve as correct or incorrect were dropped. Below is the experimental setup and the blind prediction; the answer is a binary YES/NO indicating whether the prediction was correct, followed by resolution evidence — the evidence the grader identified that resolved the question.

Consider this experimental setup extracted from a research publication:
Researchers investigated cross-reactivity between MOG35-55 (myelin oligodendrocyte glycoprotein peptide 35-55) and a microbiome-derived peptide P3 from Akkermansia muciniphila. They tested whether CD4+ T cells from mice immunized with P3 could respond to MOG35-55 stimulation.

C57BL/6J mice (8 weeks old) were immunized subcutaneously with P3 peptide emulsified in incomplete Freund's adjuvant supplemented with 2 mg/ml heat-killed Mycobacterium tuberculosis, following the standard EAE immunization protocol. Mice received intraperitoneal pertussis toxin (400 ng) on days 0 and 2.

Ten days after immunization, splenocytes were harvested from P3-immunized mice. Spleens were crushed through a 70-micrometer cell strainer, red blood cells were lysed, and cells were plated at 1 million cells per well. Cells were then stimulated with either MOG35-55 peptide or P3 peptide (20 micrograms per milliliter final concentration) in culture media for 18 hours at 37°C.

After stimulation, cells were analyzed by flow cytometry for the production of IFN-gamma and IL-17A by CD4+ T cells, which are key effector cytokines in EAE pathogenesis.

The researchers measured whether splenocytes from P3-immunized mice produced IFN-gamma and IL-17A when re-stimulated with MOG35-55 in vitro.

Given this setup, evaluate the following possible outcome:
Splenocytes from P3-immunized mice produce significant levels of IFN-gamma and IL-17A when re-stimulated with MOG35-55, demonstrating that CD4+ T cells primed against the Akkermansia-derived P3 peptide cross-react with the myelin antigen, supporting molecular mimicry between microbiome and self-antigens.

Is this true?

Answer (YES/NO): YES